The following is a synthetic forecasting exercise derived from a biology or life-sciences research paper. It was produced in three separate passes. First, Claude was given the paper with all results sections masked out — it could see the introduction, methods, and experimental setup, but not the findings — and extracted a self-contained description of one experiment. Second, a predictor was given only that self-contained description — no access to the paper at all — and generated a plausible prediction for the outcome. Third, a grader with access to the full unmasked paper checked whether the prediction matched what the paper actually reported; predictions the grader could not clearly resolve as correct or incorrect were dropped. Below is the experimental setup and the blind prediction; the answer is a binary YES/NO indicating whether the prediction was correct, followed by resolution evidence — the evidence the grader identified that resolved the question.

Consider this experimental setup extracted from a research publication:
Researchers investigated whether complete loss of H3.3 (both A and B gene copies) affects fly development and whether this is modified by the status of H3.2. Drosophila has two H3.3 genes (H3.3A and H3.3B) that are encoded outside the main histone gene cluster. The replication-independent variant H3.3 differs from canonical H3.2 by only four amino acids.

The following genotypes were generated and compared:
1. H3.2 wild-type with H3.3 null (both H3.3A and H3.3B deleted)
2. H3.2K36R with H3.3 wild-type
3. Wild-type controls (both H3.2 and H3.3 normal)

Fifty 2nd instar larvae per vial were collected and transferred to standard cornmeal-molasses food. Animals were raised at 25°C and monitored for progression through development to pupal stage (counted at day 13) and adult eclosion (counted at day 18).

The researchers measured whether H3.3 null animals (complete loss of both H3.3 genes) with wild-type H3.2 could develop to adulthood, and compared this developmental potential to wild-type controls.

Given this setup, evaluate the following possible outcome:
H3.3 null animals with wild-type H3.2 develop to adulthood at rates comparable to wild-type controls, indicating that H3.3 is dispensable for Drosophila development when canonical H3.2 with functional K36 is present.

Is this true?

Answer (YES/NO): NO